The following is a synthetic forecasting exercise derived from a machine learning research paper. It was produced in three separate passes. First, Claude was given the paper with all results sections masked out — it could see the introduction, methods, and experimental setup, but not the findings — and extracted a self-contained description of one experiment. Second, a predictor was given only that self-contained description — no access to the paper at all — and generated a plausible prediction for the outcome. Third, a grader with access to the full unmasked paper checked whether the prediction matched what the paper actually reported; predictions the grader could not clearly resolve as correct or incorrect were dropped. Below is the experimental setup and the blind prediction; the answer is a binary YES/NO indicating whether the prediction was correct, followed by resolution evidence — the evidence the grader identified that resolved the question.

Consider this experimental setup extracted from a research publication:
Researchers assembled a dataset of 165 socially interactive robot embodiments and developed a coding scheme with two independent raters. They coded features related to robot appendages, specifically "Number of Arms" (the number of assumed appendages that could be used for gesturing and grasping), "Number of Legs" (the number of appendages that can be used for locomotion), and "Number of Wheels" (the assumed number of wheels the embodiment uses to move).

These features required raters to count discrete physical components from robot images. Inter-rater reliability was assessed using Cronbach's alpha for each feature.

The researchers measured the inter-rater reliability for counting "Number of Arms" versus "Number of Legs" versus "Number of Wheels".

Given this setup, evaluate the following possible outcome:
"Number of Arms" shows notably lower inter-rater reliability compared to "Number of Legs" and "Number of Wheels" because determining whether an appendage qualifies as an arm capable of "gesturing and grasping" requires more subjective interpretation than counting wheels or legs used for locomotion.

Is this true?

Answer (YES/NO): NO